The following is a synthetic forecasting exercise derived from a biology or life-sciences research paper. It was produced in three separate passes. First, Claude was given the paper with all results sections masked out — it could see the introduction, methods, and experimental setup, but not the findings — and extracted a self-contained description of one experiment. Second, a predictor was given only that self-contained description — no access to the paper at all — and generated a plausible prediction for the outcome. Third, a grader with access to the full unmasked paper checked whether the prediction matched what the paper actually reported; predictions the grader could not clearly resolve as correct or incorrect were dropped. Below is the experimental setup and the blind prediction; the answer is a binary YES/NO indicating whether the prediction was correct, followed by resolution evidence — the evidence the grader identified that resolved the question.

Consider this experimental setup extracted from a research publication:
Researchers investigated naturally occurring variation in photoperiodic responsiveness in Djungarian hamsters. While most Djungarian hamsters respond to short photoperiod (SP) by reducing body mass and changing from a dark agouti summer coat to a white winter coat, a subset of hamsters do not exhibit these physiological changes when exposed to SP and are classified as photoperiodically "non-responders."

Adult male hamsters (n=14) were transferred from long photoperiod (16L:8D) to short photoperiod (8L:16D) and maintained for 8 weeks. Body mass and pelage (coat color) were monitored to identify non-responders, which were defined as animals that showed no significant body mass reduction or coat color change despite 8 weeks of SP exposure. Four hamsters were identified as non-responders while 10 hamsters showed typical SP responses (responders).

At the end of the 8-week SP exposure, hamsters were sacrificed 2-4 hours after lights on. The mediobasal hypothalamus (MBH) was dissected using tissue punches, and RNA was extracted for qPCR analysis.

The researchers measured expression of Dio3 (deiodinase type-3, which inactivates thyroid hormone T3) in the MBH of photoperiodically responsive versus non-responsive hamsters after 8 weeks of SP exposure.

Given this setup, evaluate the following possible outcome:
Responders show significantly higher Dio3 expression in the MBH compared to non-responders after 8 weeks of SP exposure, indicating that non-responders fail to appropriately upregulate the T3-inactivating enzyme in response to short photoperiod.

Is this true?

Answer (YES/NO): YES